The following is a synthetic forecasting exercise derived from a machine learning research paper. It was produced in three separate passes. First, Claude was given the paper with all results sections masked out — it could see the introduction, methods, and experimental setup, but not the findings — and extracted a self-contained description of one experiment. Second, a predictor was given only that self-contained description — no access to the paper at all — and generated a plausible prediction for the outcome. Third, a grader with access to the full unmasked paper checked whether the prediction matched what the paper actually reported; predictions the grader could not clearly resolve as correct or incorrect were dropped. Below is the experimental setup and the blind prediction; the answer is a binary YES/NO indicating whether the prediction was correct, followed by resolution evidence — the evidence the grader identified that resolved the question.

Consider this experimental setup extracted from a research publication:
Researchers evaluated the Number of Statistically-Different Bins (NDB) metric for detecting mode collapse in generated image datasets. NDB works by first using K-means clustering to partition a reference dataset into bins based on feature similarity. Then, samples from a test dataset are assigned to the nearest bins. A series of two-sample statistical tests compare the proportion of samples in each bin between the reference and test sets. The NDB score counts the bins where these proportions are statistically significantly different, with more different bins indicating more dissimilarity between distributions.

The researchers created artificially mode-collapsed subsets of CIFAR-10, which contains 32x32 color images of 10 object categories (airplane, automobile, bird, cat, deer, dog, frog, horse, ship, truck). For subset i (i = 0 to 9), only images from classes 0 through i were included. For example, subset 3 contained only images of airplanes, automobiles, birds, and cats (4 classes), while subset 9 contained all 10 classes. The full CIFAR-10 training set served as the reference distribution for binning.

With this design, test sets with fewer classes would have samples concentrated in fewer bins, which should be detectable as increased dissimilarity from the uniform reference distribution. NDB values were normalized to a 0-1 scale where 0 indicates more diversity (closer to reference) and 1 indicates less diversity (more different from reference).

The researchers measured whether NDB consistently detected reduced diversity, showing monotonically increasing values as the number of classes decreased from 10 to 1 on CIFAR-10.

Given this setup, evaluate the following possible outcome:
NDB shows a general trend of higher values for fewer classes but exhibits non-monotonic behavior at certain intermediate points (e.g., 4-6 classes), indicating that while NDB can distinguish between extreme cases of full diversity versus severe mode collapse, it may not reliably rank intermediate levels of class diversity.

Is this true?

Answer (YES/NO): NO